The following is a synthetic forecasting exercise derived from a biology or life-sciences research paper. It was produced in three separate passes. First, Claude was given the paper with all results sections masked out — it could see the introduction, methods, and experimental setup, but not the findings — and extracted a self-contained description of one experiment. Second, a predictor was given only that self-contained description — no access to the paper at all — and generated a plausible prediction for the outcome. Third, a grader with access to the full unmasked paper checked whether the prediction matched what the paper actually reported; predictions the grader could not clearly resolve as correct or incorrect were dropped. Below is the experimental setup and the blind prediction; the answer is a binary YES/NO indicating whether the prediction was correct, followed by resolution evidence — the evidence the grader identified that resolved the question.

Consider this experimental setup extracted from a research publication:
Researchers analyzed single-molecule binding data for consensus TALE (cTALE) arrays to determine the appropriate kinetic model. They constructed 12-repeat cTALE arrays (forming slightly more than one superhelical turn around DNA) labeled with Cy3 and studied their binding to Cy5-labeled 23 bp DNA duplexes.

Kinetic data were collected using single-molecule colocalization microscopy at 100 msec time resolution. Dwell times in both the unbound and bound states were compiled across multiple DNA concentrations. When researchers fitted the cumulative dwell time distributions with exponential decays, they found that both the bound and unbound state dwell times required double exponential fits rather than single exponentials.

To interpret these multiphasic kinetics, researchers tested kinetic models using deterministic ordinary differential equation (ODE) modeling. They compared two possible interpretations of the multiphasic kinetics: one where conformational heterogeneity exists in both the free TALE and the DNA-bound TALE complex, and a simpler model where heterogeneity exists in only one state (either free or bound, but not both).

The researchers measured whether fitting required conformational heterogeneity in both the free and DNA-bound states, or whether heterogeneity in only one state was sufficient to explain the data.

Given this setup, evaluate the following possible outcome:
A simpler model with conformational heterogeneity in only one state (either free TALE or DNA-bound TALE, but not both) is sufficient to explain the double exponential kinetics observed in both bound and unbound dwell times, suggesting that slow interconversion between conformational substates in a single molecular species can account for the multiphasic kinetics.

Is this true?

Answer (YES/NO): NO